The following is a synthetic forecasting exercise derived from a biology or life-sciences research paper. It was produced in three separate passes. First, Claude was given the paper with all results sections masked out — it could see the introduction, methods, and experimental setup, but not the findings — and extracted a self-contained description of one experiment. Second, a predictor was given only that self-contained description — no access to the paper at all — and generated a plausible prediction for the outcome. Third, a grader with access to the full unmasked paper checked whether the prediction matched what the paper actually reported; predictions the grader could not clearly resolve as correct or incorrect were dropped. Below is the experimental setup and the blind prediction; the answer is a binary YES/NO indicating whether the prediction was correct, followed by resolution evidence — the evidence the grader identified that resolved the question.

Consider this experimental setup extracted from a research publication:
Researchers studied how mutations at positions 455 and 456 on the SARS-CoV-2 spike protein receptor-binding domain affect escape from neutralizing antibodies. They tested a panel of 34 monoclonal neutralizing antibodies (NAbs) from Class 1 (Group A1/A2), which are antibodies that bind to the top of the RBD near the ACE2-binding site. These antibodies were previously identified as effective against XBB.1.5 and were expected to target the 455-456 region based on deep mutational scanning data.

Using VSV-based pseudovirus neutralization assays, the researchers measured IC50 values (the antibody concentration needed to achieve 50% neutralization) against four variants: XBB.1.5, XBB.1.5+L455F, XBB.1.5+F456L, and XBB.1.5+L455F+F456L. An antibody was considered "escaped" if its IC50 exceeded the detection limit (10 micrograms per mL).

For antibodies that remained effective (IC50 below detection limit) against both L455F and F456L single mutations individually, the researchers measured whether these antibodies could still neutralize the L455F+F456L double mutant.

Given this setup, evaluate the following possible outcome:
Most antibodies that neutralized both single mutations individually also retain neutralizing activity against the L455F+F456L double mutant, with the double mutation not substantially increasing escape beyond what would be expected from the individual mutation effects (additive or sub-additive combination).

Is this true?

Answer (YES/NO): NO